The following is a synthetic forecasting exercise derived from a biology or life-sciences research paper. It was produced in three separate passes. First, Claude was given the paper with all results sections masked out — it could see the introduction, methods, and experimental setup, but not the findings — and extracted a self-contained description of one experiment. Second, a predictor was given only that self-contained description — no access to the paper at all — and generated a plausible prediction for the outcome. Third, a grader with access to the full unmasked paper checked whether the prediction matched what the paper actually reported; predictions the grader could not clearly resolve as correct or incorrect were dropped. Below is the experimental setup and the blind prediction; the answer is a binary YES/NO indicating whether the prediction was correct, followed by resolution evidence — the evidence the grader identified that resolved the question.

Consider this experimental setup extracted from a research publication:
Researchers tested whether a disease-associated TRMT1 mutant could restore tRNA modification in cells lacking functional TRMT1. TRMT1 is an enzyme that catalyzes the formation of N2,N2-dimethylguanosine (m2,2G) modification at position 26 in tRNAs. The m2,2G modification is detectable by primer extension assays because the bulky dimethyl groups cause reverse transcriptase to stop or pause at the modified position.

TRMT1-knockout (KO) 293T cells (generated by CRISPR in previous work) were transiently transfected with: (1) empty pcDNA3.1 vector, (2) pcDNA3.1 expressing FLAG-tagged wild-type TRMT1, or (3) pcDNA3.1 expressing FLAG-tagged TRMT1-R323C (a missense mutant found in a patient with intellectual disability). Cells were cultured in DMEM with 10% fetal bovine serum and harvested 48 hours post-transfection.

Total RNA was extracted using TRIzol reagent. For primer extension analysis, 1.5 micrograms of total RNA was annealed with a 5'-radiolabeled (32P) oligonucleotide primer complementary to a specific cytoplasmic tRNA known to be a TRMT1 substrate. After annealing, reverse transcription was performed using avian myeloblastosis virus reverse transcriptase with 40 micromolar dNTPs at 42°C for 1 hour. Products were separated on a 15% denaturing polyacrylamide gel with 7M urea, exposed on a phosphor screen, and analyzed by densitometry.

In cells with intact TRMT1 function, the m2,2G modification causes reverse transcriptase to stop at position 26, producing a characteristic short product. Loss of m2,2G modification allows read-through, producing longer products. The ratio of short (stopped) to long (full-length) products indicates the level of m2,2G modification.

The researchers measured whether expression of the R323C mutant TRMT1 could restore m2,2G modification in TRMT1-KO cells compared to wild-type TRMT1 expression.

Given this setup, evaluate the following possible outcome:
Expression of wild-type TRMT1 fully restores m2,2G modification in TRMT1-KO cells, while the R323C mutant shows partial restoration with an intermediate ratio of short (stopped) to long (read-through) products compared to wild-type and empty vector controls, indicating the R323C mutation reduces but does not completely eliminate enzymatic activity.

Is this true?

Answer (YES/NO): NO